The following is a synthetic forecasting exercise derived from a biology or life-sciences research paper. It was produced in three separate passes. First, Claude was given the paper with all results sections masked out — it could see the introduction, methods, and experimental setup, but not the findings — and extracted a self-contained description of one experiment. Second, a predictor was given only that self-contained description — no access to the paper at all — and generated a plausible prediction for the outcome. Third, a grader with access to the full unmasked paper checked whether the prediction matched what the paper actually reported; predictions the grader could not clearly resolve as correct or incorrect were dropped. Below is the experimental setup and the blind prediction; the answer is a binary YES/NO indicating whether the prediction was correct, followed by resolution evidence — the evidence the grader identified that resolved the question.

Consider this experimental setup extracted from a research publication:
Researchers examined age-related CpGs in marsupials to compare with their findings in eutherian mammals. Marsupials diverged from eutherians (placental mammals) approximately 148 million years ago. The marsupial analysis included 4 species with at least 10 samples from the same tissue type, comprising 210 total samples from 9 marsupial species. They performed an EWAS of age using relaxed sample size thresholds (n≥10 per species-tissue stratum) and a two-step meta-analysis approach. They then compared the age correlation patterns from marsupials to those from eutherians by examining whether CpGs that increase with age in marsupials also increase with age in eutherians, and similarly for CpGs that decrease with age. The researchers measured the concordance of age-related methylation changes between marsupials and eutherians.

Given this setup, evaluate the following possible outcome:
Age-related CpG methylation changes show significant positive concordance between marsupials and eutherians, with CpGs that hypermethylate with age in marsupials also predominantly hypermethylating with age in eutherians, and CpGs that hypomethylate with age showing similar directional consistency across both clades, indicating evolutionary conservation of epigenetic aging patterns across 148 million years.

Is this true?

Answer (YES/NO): NO